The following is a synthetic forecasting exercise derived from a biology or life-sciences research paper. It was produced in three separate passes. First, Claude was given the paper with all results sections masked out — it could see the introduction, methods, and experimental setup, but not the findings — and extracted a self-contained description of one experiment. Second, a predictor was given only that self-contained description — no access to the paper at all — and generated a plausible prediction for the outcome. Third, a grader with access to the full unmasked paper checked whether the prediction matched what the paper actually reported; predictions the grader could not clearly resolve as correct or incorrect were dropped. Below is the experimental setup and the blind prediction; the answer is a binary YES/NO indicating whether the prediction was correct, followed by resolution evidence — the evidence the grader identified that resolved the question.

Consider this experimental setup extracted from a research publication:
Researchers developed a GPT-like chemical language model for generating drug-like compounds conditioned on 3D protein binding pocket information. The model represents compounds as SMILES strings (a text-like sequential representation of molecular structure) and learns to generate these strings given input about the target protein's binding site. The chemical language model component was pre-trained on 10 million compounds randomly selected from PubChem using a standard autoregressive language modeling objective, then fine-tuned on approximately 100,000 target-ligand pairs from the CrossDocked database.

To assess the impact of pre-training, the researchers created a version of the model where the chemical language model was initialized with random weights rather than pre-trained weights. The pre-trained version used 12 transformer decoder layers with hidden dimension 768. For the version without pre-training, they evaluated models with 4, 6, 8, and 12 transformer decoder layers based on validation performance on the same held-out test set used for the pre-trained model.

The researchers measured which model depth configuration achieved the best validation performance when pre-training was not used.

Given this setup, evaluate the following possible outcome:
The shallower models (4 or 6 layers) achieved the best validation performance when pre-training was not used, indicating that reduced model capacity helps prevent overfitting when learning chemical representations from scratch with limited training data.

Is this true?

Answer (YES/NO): YES